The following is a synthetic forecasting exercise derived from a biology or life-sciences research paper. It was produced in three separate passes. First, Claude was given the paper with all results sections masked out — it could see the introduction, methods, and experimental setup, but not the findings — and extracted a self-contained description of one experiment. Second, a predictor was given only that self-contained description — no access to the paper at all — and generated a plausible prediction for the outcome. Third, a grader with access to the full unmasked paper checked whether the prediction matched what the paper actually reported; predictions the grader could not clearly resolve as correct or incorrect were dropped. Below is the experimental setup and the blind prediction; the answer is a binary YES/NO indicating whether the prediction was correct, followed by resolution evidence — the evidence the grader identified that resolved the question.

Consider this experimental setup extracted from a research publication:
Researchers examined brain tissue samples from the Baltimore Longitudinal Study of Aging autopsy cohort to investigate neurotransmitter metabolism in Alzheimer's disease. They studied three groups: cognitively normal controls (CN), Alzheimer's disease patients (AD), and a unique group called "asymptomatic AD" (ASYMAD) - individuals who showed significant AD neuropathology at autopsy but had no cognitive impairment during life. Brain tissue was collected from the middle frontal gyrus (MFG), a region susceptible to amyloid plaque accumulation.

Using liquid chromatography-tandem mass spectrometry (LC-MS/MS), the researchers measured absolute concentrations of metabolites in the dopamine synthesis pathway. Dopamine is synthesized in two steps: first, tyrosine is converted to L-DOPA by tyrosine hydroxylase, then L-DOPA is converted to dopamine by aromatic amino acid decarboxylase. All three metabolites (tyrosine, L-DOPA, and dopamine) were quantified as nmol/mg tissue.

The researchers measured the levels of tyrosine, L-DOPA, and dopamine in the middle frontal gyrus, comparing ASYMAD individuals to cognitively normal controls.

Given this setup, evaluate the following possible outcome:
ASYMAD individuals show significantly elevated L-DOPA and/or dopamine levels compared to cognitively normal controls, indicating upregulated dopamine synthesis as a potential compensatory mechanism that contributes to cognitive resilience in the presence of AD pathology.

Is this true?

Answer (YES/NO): NO